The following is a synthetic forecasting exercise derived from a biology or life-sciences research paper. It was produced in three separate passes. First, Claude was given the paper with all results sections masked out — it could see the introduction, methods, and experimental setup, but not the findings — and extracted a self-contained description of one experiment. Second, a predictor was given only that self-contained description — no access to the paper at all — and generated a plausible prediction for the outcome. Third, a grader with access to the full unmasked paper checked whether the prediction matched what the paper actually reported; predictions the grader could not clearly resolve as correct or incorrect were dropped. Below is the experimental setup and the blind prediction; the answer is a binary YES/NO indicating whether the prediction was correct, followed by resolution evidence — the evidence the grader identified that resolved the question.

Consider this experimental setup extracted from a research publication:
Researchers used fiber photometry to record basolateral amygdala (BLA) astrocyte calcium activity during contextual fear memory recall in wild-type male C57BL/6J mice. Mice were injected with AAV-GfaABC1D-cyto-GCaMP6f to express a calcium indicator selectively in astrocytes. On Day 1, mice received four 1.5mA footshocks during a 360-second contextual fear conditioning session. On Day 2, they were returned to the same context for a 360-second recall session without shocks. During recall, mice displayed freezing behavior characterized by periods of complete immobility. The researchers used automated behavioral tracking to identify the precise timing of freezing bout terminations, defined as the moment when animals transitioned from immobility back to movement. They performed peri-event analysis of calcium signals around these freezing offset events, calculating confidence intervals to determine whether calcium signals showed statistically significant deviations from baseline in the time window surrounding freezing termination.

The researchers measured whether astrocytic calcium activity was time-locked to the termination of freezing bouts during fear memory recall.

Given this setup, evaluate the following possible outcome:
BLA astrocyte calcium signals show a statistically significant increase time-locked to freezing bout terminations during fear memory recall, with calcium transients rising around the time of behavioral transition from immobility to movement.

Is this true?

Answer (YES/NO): YES